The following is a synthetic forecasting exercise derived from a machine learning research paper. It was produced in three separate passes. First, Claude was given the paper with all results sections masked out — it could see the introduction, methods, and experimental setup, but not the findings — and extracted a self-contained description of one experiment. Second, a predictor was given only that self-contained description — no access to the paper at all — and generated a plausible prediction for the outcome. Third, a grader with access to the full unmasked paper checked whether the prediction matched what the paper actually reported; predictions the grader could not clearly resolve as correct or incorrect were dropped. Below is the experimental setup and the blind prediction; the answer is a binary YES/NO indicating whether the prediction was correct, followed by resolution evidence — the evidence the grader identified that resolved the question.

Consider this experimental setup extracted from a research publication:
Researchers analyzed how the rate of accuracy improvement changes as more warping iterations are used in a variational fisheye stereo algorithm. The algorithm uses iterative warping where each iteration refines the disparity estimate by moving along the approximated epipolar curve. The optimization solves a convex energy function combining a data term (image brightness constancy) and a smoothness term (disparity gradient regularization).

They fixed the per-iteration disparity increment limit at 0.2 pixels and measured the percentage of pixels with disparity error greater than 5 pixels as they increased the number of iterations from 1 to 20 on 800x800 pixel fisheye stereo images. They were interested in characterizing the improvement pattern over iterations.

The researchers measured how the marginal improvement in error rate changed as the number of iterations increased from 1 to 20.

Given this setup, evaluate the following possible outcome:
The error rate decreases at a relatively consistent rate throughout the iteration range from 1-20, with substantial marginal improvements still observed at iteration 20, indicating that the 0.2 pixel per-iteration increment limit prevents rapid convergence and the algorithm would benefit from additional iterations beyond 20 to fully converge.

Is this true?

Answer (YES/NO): NO